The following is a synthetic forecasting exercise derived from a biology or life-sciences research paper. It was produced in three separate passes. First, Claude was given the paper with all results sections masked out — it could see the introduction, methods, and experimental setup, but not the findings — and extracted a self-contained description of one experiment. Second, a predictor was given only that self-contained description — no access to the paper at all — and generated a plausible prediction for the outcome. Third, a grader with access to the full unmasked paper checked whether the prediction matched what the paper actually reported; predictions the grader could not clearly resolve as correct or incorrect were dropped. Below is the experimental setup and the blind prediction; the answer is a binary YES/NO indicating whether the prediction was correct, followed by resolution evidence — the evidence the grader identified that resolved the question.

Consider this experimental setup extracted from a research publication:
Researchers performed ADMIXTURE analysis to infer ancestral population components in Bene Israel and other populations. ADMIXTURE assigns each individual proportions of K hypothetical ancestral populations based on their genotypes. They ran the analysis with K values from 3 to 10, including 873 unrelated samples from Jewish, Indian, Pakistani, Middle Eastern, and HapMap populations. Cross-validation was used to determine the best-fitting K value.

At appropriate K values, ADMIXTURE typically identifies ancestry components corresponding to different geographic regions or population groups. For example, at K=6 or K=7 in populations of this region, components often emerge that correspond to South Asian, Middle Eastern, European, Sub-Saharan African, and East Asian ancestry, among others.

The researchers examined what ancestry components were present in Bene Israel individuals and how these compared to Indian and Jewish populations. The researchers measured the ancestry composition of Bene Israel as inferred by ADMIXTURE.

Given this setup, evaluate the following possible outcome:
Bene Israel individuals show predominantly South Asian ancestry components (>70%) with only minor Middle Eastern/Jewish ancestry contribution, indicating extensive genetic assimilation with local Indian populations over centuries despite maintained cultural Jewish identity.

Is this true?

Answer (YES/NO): NO